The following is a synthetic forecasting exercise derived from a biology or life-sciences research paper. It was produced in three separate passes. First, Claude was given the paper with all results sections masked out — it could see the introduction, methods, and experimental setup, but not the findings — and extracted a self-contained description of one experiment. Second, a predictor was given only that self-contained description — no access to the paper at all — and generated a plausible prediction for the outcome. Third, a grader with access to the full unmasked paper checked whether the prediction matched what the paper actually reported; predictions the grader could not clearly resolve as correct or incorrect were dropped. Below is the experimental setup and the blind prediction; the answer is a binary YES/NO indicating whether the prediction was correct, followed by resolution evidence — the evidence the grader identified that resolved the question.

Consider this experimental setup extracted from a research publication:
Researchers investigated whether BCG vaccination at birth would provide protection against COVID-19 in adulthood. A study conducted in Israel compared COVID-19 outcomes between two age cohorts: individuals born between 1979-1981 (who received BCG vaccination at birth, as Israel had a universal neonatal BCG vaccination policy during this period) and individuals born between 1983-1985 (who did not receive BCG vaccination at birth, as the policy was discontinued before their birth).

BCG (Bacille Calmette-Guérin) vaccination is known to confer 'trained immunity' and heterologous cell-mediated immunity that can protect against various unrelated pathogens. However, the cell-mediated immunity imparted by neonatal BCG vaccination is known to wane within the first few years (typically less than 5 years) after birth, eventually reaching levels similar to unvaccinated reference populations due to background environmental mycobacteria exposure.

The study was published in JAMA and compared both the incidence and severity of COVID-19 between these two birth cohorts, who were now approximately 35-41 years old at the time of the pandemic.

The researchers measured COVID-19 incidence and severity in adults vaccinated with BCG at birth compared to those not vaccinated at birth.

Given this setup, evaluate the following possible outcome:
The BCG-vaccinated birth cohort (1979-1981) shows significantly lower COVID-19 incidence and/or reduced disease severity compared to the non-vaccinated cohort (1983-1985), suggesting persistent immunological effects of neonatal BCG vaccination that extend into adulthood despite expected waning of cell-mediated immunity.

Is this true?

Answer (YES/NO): NO